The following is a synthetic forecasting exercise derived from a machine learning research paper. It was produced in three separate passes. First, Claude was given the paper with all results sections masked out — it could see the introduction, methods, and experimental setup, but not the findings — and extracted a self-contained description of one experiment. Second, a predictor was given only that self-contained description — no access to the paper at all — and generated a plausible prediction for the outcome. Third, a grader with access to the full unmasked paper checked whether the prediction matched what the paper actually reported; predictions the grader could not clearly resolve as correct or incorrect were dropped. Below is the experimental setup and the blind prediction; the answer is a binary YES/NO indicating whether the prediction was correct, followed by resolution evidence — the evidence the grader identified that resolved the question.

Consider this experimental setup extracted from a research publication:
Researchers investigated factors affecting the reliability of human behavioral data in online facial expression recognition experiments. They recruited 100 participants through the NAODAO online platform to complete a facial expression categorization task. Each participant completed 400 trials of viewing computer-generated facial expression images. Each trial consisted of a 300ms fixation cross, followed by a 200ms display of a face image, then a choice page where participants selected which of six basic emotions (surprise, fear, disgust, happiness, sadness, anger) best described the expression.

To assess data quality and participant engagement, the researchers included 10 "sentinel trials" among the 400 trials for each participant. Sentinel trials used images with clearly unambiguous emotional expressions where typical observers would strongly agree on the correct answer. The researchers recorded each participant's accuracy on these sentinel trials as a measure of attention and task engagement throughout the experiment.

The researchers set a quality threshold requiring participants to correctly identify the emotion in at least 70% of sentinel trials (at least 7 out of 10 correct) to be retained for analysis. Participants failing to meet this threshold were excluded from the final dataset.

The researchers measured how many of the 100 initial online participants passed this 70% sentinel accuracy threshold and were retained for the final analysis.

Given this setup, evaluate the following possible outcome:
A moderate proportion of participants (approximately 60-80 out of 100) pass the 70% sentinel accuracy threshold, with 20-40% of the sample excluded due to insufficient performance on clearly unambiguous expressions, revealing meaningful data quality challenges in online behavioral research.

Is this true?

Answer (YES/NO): YES